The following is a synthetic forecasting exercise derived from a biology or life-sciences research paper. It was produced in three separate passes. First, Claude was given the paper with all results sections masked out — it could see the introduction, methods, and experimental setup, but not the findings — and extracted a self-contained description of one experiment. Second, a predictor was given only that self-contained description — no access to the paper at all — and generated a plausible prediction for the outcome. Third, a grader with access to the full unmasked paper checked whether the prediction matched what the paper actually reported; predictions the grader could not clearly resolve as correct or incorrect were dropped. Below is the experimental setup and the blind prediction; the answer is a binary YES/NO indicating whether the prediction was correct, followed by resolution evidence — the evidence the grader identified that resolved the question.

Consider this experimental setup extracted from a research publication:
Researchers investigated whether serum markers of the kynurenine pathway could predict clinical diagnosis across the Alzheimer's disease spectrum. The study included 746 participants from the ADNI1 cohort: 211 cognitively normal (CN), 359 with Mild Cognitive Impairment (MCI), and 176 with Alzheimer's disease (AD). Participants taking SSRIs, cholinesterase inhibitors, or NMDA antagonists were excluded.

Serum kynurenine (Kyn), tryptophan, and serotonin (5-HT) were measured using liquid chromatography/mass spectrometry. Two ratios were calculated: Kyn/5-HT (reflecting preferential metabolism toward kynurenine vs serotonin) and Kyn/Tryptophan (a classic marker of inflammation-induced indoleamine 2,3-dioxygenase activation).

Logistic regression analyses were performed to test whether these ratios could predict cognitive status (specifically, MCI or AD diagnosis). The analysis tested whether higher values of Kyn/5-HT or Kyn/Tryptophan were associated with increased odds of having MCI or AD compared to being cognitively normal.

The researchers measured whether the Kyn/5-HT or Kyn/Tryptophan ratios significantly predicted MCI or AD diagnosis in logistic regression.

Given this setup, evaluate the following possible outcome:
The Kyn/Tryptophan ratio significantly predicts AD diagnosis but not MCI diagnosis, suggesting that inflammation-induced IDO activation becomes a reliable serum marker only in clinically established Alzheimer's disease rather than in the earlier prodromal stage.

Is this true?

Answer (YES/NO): NO